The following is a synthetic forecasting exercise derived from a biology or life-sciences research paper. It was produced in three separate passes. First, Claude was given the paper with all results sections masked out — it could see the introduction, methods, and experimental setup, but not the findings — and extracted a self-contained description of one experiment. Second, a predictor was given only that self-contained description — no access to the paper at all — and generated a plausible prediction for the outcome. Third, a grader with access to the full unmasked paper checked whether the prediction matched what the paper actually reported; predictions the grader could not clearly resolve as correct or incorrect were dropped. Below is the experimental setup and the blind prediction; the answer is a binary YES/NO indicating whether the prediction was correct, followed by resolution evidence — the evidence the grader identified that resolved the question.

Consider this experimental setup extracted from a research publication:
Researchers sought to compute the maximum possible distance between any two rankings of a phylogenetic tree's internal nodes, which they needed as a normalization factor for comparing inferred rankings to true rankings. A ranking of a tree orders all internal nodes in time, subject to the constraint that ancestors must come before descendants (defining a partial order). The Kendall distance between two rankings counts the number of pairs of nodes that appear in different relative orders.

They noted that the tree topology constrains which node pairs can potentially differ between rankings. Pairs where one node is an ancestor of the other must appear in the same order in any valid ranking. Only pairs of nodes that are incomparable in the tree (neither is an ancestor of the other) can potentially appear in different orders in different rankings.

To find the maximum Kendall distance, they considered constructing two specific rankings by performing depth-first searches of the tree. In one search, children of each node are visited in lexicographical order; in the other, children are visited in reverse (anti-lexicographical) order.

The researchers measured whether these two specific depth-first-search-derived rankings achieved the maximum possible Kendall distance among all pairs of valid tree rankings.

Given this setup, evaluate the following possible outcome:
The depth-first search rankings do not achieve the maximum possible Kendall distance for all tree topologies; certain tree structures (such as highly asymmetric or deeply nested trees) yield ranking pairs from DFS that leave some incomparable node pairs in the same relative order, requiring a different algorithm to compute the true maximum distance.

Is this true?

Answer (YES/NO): NO